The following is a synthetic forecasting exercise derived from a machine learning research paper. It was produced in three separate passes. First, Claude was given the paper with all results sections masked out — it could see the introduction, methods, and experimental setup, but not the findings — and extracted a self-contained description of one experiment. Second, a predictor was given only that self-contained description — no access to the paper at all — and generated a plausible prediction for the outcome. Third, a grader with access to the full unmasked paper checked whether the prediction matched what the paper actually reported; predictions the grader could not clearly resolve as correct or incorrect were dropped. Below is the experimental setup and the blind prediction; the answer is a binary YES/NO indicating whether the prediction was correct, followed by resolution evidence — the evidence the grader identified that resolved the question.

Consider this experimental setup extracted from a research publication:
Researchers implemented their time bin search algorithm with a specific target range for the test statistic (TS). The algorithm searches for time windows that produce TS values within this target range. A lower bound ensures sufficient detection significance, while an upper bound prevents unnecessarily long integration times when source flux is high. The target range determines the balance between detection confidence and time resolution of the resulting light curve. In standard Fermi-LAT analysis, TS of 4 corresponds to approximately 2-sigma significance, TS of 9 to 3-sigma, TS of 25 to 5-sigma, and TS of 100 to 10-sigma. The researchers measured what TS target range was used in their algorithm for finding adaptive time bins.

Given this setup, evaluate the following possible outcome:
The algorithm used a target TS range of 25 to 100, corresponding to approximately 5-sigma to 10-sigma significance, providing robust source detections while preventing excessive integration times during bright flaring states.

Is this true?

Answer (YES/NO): NO